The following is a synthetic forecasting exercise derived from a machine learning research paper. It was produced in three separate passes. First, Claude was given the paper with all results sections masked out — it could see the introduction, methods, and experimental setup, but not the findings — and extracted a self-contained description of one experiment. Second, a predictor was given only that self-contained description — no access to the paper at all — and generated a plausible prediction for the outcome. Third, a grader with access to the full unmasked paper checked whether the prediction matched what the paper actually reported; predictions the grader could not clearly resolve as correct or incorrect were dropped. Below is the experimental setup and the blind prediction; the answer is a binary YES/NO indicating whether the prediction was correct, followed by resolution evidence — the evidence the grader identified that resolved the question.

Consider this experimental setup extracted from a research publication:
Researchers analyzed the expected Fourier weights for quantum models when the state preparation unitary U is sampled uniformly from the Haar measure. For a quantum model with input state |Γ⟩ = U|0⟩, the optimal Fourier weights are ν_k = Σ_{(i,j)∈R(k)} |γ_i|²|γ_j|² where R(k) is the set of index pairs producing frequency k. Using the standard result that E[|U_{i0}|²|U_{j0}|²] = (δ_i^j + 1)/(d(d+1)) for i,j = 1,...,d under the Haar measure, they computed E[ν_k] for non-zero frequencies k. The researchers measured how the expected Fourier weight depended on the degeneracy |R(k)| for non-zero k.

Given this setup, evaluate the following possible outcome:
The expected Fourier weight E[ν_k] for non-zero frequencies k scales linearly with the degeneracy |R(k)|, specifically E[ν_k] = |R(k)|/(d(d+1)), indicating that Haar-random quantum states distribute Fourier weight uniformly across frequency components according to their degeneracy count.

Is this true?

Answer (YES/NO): YES